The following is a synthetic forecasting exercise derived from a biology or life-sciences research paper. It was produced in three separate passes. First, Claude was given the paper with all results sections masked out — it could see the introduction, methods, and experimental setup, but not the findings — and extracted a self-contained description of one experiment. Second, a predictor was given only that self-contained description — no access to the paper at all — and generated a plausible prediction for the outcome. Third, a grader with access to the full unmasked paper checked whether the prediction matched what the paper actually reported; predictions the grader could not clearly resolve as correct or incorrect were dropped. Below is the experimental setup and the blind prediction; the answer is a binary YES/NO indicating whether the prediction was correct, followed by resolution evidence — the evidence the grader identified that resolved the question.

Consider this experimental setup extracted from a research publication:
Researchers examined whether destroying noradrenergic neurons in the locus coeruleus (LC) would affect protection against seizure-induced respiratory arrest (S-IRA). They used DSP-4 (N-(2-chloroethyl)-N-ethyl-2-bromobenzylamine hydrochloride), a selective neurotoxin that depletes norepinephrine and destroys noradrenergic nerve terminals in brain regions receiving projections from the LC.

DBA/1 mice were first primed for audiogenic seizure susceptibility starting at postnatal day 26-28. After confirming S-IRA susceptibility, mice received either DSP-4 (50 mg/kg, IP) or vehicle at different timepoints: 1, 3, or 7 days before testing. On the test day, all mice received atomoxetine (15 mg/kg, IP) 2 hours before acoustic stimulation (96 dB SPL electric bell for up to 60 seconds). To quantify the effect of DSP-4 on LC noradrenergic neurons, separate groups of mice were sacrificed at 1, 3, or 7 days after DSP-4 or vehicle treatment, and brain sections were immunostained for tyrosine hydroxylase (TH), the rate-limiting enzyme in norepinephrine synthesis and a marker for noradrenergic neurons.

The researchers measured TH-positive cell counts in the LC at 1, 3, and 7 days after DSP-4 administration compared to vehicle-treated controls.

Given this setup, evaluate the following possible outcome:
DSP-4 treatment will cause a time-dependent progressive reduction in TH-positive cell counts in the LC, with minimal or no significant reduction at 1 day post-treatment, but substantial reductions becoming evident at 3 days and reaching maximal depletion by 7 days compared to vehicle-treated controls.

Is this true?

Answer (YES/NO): NO